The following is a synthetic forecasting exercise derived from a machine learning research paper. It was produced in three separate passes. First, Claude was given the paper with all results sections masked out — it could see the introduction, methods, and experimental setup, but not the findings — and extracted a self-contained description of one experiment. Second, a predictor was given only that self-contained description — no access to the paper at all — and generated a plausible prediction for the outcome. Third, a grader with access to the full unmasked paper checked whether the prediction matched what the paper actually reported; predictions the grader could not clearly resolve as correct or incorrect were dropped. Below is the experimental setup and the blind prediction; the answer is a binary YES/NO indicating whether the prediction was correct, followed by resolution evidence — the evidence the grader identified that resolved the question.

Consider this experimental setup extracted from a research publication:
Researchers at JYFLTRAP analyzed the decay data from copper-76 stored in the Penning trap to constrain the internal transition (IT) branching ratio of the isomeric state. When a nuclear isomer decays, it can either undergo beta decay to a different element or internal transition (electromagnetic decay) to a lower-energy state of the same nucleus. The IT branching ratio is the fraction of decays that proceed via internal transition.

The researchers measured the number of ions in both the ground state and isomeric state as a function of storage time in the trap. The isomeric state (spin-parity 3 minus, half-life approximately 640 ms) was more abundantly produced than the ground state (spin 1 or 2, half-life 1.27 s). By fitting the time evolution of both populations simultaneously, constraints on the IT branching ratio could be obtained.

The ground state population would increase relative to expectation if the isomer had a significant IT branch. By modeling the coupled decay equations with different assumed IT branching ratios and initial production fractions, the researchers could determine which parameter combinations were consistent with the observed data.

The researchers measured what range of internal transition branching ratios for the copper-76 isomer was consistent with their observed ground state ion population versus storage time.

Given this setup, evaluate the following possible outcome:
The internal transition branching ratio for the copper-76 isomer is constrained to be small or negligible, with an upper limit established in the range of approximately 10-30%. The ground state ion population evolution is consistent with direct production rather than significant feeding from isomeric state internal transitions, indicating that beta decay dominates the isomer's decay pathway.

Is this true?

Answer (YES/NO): NO